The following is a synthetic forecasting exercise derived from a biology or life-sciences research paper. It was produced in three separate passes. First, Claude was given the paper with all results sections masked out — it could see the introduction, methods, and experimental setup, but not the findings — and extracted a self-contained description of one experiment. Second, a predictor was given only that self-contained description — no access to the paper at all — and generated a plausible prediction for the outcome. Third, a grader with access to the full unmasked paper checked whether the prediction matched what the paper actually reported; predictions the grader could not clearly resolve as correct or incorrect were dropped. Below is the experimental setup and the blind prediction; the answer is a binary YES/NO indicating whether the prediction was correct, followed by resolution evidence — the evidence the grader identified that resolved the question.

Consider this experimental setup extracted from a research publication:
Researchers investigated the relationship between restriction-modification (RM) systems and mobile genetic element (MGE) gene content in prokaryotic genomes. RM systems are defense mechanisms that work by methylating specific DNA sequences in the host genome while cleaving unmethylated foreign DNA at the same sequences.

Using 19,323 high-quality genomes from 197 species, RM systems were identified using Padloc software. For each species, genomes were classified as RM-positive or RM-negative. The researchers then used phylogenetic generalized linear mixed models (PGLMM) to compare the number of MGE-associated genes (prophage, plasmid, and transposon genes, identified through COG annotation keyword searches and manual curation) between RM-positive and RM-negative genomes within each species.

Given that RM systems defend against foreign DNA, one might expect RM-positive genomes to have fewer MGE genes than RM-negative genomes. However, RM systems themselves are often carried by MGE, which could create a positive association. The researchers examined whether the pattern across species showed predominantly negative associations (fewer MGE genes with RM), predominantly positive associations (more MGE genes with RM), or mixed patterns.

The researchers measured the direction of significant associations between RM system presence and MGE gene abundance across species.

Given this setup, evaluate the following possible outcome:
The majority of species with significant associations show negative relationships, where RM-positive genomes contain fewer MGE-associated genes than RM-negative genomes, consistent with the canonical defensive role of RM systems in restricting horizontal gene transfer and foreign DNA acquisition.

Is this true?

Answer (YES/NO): NO